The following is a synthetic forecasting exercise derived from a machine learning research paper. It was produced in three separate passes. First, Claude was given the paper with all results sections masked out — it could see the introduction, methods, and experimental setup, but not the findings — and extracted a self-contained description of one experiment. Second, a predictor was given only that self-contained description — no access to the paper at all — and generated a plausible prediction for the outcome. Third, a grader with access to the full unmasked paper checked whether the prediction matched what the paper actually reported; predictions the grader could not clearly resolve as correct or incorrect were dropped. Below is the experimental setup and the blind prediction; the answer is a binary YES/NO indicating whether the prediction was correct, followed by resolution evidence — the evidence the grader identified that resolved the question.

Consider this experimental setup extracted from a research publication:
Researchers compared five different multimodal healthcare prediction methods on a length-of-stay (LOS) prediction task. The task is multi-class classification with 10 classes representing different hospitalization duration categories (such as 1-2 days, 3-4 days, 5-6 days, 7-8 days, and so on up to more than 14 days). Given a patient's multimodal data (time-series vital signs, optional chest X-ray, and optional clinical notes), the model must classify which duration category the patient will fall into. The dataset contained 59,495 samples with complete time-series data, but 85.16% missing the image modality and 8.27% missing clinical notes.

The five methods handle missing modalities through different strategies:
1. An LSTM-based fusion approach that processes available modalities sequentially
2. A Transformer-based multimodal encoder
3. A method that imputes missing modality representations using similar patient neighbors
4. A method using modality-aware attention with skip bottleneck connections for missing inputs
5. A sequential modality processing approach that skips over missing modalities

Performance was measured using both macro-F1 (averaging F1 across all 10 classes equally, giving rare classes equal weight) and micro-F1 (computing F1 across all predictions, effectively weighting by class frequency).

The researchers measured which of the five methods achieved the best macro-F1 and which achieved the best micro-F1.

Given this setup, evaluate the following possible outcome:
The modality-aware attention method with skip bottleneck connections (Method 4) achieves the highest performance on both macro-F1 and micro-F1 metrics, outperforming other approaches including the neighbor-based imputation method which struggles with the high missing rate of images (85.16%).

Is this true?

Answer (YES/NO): NO